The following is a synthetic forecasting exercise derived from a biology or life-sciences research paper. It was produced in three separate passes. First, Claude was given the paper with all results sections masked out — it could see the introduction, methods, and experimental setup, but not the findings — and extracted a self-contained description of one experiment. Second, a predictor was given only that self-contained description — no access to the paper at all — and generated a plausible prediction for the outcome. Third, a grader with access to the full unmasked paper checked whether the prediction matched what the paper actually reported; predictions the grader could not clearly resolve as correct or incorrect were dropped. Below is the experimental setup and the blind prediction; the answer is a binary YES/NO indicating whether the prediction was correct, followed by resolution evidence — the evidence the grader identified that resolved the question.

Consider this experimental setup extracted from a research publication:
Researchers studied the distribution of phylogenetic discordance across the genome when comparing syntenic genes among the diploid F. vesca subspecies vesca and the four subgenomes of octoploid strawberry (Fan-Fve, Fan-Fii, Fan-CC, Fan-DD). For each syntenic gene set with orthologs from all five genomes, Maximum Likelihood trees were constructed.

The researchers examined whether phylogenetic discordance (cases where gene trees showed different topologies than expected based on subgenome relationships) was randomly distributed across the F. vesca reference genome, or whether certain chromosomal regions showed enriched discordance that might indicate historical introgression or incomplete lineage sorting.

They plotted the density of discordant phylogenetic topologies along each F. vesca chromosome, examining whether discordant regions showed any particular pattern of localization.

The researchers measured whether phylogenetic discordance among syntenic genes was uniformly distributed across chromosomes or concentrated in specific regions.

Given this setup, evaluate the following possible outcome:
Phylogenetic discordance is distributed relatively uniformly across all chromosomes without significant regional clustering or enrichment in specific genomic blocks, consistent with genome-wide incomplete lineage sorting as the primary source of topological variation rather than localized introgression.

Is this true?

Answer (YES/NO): YES